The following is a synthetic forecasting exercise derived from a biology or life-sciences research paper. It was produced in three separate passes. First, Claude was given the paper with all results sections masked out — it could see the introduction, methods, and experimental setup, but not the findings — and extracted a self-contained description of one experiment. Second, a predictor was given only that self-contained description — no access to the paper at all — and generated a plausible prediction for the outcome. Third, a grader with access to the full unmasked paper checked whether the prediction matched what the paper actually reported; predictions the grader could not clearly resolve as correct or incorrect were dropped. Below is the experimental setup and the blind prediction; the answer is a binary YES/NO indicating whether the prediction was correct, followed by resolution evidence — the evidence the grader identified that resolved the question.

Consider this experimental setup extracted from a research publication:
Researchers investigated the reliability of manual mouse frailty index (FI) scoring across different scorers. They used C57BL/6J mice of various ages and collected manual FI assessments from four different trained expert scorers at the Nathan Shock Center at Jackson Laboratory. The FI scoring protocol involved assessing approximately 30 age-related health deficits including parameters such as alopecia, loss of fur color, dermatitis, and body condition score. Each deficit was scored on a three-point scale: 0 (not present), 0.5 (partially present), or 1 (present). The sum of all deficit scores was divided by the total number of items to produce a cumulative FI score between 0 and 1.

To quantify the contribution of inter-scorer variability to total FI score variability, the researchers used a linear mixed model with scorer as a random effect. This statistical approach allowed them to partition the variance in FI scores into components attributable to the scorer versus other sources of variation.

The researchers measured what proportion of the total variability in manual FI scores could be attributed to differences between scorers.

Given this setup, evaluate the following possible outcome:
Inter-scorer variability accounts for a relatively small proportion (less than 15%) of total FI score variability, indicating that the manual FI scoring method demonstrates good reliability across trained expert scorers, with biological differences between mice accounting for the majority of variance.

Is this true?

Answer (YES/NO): NO